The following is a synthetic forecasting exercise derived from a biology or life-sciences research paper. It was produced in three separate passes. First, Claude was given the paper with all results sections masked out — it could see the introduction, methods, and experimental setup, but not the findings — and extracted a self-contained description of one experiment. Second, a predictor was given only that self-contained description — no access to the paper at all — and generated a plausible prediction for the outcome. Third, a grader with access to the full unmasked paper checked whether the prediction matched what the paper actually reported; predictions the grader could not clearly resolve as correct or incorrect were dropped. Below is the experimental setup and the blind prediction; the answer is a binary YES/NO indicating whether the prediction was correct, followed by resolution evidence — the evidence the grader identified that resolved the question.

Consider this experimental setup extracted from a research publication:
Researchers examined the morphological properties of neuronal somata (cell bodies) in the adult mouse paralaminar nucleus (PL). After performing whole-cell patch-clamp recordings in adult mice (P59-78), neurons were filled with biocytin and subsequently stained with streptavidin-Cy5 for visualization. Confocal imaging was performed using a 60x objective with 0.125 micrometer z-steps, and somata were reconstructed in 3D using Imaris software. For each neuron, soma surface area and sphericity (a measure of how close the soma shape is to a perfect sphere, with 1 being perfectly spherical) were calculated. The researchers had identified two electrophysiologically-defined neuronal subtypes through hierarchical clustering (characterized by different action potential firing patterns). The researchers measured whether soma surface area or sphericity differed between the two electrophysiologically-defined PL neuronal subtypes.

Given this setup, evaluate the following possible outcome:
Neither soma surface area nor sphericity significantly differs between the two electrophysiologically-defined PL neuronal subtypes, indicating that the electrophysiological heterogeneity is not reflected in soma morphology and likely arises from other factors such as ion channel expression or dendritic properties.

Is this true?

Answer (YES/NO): YES